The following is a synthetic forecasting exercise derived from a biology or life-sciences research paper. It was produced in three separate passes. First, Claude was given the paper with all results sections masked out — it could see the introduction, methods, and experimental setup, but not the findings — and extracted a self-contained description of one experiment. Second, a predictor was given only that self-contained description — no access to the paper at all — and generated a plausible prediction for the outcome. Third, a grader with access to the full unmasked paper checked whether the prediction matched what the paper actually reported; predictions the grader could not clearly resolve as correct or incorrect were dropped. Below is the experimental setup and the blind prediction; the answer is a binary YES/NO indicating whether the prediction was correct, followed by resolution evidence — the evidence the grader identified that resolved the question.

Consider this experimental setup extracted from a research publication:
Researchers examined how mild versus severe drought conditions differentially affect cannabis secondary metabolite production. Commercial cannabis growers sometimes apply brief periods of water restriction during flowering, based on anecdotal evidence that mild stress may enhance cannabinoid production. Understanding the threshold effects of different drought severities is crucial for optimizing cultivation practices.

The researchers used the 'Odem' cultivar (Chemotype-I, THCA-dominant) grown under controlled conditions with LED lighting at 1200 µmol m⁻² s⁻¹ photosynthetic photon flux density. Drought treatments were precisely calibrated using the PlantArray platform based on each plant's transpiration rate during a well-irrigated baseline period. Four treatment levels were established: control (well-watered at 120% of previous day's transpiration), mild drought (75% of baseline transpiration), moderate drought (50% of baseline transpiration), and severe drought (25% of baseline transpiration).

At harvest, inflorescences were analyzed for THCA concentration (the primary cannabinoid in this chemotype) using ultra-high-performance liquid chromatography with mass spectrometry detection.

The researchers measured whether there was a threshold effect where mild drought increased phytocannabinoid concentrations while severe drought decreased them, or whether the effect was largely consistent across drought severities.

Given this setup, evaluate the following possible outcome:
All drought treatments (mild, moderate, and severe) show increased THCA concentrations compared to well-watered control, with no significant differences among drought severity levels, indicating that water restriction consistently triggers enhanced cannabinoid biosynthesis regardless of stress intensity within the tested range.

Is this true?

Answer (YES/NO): NO